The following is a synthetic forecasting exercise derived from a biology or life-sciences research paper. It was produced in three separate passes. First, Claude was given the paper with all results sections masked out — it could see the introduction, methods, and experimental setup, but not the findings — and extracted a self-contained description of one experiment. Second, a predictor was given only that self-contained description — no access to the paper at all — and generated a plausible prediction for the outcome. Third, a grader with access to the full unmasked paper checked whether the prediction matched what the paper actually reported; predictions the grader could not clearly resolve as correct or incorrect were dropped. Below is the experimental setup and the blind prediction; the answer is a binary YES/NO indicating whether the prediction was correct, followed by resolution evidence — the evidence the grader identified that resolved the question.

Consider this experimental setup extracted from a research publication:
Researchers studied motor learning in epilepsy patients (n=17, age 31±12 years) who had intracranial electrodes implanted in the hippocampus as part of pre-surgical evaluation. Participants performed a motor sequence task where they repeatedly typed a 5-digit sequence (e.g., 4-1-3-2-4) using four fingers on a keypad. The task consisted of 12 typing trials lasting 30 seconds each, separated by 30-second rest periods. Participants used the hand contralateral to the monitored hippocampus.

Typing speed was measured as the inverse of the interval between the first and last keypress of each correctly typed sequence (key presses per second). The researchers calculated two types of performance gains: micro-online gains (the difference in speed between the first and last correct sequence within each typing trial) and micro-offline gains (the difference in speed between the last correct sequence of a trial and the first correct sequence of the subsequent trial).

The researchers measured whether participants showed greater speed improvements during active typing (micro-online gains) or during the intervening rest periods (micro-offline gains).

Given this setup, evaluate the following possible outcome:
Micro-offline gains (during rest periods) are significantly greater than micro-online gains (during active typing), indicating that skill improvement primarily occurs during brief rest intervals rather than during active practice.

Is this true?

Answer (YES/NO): YES